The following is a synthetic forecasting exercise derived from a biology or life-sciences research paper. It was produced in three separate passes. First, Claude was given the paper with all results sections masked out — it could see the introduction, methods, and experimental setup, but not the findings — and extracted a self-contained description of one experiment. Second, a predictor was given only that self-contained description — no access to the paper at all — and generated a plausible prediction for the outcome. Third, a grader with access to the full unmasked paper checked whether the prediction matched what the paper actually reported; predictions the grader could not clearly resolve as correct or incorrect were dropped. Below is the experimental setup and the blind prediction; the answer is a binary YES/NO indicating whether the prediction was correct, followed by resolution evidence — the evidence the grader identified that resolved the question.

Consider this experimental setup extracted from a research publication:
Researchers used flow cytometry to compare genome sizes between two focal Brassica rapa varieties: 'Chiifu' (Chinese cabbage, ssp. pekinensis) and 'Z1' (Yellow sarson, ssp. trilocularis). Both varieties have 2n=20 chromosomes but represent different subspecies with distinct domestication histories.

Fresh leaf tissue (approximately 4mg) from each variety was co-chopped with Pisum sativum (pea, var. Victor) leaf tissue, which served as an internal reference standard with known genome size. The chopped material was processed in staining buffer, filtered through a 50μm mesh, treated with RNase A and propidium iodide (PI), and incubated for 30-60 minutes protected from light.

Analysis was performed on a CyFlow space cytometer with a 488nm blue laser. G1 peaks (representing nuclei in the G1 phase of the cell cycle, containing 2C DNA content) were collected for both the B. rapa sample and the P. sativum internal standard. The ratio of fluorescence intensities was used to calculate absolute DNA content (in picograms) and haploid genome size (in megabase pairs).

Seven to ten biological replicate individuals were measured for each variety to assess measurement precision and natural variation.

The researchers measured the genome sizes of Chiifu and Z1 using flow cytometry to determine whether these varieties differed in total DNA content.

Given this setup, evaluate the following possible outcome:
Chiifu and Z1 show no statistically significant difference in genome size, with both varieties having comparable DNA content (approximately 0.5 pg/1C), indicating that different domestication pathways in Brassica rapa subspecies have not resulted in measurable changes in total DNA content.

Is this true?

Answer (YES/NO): NO